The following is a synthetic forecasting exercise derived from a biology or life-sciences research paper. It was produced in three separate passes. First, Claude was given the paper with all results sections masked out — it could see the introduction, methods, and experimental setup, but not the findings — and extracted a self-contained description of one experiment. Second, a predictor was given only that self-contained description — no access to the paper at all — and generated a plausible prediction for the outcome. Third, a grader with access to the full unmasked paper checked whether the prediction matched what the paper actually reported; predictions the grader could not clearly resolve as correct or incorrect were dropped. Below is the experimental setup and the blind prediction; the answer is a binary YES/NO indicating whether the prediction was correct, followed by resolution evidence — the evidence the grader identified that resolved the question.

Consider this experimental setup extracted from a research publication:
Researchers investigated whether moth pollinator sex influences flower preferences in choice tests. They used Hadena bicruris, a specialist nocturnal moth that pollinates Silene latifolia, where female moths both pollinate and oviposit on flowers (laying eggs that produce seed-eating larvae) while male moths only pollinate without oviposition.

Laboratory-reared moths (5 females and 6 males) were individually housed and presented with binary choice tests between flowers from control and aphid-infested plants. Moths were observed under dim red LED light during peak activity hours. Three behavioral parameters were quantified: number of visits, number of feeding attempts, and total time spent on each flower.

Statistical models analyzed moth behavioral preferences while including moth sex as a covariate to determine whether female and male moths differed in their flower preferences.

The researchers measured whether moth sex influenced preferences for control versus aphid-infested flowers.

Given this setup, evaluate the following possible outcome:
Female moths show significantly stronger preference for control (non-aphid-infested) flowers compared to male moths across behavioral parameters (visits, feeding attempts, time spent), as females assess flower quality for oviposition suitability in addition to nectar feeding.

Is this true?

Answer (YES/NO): NO